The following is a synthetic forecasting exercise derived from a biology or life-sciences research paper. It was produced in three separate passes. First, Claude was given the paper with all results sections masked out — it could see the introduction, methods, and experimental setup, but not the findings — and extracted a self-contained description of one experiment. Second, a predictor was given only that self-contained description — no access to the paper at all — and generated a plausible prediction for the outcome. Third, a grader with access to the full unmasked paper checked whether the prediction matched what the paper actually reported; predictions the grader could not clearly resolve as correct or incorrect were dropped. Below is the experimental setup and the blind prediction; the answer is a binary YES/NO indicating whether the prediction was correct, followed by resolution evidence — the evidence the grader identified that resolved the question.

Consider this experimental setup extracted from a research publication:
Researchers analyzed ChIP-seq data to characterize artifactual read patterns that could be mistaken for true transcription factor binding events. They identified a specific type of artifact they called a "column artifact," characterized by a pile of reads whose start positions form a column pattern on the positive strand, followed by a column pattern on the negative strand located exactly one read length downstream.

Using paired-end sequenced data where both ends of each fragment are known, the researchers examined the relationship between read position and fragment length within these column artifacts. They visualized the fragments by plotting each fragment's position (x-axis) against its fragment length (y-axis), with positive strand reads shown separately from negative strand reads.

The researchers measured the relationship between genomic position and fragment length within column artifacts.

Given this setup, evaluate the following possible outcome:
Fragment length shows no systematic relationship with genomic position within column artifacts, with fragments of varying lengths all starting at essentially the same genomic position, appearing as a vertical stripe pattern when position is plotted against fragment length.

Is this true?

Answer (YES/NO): NO